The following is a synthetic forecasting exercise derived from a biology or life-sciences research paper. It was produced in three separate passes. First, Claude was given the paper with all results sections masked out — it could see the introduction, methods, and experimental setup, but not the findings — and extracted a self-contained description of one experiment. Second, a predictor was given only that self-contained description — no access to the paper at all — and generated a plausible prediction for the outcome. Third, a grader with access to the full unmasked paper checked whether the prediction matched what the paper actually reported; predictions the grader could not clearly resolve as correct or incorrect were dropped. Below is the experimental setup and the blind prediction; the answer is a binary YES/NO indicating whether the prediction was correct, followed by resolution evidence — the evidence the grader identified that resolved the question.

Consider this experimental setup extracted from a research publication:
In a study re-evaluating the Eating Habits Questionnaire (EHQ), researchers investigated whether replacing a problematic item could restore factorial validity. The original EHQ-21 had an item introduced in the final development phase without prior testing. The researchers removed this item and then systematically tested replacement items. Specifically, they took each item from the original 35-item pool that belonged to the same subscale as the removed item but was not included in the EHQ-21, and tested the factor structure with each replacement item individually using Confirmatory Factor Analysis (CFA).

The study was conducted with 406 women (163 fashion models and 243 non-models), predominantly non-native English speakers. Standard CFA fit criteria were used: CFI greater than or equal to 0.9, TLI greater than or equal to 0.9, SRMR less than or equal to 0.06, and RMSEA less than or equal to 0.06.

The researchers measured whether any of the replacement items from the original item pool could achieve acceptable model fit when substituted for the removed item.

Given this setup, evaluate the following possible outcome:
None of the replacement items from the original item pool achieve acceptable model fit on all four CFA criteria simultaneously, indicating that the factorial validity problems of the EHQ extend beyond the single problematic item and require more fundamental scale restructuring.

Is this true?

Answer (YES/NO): YES